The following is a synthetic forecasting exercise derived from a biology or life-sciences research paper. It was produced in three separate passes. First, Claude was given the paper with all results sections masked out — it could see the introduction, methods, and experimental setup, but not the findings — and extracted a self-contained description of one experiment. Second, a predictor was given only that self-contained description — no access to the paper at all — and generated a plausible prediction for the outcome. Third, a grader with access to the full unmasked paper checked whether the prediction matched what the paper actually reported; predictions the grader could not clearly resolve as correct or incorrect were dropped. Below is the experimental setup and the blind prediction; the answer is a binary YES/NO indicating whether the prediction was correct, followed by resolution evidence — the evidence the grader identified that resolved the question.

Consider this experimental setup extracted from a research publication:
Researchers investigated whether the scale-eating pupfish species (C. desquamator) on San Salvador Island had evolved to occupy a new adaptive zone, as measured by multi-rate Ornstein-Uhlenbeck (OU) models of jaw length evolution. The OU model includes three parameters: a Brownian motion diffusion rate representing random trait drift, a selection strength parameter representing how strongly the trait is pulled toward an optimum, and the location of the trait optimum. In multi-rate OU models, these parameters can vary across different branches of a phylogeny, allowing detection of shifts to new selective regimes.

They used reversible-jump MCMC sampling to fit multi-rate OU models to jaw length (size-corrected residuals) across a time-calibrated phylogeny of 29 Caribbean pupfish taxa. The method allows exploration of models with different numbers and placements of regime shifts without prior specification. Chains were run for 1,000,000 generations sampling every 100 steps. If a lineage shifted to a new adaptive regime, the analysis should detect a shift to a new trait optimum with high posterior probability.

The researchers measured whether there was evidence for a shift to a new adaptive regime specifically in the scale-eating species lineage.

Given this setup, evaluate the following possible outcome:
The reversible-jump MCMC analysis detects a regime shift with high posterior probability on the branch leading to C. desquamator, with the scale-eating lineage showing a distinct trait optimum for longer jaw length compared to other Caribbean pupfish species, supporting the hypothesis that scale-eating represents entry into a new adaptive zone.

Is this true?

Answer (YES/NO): NO